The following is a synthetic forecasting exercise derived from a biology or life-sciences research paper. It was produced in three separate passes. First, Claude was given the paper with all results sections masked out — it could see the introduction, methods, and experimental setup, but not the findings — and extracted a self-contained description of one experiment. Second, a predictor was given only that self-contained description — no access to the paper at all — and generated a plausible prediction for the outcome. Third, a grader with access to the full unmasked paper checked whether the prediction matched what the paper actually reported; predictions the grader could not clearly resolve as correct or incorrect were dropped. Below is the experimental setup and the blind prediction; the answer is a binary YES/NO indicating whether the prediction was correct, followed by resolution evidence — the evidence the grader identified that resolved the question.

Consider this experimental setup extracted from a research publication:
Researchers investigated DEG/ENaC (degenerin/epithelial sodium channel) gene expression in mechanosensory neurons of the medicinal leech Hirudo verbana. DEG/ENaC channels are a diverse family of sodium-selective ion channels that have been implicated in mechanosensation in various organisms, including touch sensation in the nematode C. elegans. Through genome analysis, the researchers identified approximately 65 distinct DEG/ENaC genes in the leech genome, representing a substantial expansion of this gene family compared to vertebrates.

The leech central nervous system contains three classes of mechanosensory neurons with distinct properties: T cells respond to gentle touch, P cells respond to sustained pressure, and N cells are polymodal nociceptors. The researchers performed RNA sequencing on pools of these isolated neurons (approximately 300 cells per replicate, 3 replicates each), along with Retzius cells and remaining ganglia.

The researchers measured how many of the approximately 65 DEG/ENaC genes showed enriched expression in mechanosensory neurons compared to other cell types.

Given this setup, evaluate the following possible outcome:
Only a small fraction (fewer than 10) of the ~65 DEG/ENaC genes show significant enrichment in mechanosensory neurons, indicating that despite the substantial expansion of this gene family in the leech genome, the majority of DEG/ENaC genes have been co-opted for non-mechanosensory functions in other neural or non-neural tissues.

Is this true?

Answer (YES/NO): YES